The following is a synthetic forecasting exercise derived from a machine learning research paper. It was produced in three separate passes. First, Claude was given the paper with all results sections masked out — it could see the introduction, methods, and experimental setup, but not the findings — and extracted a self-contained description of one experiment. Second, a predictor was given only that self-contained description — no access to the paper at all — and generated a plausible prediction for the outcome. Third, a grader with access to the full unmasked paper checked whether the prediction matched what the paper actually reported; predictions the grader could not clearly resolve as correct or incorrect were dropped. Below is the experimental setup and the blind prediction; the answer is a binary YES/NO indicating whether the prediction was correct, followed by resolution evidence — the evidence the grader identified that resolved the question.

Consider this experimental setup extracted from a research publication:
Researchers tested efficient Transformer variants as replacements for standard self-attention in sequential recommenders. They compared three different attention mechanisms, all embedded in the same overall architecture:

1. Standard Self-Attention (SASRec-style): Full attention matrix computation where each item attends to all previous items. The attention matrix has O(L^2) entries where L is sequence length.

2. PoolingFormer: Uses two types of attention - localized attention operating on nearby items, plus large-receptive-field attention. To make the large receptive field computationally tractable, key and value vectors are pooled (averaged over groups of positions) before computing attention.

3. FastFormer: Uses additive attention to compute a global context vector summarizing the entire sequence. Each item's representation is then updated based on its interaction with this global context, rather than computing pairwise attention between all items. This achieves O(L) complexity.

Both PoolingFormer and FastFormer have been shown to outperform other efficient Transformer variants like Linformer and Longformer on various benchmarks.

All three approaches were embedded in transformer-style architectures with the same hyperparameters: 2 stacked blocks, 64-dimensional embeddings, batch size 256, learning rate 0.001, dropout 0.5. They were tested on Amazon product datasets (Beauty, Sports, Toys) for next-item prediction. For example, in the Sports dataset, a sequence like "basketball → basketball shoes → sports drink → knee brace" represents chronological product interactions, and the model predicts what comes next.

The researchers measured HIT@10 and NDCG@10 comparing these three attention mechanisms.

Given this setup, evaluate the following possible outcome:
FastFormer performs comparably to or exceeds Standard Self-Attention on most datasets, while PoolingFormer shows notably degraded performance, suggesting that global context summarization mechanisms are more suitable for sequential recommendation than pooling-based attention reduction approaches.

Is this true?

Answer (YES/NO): NO